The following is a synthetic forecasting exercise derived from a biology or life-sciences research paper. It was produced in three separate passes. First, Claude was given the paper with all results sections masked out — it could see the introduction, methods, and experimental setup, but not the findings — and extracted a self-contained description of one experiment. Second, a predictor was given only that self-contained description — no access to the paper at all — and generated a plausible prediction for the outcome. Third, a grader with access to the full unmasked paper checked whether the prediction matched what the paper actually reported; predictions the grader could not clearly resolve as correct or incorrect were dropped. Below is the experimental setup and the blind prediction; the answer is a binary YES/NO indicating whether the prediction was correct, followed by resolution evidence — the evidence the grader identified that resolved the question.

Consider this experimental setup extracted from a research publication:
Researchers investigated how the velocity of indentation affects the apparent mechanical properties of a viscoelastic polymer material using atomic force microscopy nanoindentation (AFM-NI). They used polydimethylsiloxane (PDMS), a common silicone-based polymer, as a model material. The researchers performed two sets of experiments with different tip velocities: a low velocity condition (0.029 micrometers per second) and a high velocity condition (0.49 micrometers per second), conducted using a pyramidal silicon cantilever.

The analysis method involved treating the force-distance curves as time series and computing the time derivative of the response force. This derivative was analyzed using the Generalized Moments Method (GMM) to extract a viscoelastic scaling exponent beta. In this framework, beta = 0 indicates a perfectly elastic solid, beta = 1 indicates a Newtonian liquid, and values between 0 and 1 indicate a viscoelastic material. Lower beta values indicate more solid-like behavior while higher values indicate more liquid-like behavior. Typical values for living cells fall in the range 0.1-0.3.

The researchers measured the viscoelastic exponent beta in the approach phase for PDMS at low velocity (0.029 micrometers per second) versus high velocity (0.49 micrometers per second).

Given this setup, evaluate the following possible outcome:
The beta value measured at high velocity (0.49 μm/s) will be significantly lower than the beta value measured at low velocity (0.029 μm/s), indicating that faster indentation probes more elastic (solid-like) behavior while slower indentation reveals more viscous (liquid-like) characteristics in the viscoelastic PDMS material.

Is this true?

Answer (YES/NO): YES